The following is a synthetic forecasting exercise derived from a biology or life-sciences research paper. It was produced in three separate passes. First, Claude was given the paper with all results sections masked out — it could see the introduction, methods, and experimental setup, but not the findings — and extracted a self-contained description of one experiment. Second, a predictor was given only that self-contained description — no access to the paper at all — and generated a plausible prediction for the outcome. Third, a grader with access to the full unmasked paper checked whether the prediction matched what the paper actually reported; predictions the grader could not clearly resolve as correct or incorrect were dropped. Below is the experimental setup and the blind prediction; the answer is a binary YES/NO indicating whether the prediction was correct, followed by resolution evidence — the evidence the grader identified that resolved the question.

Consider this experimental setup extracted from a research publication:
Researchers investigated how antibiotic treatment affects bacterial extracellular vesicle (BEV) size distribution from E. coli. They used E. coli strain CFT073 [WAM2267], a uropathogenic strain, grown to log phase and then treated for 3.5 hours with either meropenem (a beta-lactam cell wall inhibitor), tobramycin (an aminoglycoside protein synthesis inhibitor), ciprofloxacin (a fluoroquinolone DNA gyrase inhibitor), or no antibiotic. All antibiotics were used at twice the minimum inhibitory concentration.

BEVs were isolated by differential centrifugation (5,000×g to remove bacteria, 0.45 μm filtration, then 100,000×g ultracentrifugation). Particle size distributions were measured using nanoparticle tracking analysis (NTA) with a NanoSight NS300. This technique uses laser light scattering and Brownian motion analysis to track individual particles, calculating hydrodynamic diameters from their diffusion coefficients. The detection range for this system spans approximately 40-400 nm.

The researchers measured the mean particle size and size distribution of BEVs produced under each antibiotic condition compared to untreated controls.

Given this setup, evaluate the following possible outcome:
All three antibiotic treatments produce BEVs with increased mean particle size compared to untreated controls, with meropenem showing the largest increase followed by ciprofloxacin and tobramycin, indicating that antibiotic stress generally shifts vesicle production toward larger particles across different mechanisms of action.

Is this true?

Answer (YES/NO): NO